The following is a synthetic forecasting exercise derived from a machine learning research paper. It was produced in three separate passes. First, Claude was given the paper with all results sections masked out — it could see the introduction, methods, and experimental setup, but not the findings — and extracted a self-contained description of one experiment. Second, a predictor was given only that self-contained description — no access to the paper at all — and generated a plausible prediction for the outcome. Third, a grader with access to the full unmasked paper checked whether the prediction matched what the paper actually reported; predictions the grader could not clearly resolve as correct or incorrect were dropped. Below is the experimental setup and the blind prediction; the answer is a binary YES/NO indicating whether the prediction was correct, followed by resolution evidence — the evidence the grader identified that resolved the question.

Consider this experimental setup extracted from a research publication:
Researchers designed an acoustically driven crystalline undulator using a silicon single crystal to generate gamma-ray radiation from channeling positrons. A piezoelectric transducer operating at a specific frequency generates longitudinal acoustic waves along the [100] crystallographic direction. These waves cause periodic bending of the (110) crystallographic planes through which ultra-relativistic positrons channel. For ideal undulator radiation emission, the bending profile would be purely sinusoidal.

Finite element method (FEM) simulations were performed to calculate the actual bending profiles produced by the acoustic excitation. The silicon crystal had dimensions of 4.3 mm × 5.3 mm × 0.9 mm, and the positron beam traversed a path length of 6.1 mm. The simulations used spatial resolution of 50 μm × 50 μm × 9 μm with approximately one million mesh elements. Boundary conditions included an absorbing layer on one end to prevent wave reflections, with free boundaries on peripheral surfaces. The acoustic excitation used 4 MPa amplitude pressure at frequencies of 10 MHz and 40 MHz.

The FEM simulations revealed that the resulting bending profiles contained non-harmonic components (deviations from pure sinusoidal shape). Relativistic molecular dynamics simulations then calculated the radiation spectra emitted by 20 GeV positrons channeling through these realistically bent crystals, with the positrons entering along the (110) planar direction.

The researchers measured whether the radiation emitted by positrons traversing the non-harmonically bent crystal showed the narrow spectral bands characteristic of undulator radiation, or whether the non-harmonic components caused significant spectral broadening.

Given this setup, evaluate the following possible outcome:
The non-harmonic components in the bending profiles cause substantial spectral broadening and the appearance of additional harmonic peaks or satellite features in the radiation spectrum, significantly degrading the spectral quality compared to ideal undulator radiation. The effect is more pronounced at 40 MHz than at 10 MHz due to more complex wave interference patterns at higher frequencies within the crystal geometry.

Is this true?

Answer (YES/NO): NO